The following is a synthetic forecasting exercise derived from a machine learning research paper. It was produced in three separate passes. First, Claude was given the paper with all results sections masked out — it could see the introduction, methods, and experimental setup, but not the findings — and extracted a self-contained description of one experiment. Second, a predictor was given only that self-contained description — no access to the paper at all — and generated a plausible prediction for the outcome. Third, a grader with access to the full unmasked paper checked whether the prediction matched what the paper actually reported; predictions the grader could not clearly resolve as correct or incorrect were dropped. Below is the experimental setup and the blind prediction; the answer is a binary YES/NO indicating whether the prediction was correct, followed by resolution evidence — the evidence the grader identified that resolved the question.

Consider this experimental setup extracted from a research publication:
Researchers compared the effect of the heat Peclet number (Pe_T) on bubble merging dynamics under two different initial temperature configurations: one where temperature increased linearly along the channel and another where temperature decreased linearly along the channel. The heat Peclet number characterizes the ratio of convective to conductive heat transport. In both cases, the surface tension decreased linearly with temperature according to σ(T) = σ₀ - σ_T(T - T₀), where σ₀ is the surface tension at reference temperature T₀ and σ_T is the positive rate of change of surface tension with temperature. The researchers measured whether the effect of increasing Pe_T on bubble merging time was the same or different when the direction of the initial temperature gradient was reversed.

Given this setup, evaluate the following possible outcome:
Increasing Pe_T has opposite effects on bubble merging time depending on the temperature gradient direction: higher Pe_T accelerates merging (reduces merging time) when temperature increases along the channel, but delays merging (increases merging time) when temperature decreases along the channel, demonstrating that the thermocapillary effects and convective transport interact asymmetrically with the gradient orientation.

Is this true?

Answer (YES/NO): NO